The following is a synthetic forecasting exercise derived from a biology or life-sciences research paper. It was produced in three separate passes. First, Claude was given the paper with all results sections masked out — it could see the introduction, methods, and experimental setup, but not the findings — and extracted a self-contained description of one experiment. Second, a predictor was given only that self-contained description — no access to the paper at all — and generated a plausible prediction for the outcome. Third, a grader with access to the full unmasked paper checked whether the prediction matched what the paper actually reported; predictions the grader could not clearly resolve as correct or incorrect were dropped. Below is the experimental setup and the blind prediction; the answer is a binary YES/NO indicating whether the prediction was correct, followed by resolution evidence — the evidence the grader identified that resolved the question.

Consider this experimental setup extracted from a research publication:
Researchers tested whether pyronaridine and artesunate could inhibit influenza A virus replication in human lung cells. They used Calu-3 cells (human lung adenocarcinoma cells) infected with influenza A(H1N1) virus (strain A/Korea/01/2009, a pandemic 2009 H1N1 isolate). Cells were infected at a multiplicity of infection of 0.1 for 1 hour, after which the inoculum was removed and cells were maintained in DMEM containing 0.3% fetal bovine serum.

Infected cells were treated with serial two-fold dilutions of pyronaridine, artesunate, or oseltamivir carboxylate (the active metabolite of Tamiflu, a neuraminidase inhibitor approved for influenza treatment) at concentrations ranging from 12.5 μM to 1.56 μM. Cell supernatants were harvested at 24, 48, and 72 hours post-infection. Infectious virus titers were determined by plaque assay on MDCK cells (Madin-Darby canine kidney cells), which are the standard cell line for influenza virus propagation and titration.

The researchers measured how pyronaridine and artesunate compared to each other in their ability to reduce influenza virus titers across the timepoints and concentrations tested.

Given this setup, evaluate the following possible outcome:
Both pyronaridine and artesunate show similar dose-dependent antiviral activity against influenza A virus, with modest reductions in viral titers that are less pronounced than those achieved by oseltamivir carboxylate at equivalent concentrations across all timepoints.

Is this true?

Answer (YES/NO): NO